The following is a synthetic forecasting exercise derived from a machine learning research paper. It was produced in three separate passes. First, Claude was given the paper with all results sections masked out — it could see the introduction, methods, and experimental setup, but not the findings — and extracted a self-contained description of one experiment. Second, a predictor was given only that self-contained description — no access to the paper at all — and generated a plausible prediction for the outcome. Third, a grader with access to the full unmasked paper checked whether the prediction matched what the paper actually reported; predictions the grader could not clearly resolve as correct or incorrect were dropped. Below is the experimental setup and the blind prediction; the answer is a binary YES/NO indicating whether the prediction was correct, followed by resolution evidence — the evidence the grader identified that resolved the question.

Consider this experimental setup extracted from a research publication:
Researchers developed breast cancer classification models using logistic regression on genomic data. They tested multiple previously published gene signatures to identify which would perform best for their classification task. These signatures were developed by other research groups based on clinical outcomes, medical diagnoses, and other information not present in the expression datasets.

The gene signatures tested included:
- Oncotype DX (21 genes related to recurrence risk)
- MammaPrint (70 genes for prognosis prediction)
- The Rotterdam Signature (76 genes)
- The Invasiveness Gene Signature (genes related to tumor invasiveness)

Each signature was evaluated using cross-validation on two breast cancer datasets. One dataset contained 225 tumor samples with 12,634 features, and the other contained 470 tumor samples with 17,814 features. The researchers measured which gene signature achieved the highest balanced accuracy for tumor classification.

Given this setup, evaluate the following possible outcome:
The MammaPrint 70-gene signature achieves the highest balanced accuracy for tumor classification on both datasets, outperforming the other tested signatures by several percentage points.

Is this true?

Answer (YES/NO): NO